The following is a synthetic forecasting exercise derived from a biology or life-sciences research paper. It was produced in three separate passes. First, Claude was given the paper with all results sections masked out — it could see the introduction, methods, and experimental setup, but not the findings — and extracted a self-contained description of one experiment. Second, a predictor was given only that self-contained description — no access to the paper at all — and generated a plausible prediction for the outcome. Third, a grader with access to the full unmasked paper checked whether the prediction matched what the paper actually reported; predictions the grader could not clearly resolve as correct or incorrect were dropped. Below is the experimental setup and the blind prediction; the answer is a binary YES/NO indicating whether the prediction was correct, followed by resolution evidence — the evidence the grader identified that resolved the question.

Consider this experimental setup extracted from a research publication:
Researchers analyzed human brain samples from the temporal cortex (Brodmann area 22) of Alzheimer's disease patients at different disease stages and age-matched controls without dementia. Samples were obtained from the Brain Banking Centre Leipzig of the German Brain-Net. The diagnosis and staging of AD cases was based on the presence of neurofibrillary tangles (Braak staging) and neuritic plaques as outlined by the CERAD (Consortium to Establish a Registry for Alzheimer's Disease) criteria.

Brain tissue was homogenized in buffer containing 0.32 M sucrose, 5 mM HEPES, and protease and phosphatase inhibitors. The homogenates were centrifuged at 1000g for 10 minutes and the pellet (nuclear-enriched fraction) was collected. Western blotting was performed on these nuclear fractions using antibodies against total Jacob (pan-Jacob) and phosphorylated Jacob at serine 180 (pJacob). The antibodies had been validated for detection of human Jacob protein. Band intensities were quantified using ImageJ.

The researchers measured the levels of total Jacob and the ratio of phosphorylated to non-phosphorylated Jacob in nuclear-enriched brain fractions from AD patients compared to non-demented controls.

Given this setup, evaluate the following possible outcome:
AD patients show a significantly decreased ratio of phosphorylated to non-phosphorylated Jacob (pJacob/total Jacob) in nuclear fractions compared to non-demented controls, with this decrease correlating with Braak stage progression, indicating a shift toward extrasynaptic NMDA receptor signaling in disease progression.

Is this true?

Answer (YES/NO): NO